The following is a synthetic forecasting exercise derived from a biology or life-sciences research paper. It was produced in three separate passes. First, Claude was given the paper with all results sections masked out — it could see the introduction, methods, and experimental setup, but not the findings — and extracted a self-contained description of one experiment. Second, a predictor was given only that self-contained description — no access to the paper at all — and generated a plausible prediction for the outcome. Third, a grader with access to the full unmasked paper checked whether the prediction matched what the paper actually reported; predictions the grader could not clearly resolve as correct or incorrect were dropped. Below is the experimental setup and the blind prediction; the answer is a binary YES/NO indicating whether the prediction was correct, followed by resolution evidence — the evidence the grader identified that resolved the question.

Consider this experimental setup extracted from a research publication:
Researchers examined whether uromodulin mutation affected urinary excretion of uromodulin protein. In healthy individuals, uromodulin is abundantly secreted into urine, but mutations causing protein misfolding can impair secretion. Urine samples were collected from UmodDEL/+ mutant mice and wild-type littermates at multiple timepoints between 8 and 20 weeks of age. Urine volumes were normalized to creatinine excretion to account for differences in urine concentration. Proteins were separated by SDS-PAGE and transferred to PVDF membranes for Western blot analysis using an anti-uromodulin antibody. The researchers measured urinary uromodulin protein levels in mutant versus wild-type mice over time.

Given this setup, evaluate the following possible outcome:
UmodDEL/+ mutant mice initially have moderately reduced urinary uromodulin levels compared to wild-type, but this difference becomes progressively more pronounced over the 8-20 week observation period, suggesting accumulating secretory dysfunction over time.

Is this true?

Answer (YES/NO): NO